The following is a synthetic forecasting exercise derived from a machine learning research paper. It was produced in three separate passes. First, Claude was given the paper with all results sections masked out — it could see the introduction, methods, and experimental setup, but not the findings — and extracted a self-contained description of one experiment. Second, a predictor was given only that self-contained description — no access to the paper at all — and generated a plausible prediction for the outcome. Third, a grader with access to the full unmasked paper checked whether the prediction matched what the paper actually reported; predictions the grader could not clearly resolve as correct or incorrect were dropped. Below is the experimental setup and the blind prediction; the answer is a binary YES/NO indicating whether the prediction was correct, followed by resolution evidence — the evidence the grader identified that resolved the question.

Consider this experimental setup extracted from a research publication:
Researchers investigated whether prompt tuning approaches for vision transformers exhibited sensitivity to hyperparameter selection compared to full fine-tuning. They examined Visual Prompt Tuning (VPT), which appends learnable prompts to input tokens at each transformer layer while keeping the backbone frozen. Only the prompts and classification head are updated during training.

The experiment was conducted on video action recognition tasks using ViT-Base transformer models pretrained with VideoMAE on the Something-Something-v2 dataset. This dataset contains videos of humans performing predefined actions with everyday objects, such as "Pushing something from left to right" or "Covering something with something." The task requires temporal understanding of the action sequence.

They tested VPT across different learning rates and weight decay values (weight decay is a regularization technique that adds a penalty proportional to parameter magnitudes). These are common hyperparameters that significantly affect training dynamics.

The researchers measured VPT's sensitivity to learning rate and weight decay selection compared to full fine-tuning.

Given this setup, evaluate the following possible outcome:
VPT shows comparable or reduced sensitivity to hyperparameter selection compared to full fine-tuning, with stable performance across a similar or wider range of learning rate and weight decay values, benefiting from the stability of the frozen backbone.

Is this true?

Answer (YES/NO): NO